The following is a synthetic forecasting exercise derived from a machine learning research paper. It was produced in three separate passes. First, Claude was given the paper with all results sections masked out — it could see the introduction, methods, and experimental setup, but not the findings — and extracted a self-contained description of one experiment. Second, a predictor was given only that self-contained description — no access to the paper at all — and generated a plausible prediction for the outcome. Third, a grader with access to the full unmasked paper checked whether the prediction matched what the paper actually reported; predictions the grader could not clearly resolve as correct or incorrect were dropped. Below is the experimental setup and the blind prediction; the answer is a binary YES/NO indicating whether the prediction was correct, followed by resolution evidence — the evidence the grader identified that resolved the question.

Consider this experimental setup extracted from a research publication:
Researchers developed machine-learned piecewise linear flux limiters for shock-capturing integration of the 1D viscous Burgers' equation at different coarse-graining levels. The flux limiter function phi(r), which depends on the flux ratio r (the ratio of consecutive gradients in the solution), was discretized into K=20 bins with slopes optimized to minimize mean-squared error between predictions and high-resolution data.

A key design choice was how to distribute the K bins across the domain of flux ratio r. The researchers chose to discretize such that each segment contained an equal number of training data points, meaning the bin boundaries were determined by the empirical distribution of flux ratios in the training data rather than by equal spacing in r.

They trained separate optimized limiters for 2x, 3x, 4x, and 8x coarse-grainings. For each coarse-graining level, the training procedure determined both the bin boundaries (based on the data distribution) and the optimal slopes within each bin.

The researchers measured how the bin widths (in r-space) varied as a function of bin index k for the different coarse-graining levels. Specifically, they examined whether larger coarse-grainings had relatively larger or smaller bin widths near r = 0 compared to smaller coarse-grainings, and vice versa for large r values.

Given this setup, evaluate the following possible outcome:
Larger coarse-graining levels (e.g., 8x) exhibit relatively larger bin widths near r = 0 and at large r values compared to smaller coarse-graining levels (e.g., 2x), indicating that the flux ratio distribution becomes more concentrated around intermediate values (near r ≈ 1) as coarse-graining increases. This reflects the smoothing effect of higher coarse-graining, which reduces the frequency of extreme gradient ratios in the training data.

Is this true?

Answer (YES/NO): NO